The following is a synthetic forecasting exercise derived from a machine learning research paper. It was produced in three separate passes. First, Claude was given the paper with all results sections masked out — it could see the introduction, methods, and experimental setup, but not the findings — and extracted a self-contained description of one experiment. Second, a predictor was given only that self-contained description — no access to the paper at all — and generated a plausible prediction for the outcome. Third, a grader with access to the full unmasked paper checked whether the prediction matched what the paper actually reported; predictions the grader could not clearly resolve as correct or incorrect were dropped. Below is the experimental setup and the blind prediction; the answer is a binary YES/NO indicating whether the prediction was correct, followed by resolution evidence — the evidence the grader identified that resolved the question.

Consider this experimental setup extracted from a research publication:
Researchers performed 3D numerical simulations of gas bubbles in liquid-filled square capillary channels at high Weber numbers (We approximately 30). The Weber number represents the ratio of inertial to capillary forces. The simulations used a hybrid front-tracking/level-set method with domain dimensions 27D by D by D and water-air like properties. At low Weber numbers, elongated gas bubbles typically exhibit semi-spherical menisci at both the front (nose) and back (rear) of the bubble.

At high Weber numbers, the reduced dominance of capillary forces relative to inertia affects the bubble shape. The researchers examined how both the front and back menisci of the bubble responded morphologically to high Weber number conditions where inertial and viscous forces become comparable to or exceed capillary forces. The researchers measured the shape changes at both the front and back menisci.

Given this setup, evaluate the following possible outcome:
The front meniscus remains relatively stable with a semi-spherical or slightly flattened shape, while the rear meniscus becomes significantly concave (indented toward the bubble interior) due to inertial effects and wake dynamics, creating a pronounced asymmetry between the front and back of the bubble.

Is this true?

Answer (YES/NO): NO